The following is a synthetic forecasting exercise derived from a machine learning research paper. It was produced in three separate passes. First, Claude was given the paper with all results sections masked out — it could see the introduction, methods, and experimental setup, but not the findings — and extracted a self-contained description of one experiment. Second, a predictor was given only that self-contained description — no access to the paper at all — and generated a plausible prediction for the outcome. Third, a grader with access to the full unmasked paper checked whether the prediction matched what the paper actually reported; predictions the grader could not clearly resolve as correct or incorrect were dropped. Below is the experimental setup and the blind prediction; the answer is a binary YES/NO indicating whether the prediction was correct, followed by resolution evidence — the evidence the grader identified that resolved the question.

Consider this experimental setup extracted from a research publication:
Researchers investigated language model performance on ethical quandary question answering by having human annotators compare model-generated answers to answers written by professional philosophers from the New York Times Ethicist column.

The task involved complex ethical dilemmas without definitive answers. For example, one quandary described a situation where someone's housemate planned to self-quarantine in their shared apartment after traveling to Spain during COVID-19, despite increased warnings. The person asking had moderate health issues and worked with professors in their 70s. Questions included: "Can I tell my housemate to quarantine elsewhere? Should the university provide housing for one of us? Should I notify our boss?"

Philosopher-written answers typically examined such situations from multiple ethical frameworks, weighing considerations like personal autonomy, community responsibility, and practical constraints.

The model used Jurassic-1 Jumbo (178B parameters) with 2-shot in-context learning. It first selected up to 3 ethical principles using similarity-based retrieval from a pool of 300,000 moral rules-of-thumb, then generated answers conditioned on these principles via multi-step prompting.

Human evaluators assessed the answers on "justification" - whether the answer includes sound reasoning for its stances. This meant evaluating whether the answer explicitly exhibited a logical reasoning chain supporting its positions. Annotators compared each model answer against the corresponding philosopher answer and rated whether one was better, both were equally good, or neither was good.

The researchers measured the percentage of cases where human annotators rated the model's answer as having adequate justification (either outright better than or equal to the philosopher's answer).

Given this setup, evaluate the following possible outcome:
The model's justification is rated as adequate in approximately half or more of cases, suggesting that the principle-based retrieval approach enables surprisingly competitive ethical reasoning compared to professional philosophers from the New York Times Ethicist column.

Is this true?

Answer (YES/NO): YES